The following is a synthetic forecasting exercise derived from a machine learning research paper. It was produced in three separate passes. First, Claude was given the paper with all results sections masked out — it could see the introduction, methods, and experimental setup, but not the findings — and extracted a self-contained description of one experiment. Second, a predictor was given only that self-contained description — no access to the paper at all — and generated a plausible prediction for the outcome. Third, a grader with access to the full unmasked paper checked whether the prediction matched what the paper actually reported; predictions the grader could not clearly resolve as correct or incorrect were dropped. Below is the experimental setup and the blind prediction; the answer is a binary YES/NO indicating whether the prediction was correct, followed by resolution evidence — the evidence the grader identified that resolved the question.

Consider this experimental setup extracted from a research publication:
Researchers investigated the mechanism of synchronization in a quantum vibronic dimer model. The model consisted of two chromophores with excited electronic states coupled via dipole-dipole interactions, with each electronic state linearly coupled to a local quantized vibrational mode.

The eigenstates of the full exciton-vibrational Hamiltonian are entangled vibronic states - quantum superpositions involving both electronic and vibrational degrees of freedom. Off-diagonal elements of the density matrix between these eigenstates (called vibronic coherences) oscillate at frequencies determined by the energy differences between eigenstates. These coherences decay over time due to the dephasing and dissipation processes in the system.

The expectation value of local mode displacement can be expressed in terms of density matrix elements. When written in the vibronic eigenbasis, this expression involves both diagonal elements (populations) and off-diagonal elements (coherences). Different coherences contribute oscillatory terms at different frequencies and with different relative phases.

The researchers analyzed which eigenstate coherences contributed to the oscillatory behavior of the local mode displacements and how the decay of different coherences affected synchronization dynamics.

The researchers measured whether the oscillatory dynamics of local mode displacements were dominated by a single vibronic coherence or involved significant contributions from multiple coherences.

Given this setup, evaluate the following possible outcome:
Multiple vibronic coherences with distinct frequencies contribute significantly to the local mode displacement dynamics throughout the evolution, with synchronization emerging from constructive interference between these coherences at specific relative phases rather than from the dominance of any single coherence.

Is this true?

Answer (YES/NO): NO